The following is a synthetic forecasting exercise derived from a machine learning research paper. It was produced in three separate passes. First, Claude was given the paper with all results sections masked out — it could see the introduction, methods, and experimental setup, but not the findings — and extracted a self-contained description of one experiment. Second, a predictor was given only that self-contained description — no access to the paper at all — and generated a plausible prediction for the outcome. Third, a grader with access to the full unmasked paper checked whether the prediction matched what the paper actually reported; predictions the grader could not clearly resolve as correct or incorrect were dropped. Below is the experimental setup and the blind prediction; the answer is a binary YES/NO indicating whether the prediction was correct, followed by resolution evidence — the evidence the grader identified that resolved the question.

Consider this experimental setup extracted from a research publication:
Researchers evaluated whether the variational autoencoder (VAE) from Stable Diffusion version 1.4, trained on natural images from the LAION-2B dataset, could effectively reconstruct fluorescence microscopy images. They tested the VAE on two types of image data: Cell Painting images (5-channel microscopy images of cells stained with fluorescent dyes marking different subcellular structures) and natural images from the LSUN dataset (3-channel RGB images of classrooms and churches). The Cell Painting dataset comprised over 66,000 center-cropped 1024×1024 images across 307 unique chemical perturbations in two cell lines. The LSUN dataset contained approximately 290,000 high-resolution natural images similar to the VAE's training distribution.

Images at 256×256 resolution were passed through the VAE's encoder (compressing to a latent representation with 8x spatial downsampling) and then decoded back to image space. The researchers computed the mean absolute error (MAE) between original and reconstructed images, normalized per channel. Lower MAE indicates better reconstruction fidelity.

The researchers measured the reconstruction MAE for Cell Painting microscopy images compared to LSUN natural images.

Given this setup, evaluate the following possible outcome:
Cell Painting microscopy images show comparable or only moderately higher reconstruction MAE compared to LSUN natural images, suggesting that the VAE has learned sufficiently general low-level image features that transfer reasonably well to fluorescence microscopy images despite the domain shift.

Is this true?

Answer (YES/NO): NO